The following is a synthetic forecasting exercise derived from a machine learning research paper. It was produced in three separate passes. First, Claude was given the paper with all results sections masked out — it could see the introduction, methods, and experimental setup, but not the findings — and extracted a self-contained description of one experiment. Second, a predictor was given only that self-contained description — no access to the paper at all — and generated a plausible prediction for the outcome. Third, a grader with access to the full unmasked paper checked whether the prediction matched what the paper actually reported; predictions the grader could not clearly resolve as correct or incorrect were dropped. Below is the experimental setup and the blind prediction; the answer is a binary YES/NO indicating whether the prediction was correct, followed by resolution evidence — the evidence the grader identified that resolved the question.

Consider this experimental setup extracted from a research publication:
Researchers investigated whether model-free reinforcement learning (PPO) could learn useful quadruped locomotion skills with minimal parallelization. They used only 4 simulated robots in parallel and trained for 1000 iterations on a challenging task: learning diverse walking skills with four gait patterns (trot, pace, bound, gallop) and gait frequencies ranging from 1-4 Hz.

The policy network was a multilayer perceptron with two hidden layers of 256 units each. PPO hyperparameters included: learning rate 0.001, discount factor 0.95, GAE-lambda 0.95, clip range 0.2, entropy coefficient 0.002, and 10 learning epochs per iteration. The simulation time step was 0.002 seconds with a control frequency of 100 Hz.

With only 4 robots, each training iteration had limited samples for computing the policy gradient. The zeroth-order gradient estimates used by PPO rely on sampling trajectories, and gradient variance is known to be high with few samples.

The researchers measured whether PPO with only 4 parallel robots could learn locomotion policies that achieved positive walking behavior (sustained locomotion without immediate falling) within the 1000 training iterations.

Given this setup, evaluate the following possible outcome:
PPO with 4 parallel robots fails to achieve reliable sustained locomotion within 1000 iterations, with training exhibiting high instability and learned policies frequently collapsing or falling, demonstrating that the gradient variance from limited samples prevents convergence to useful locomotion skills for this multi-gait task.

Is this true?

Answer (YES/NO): YES